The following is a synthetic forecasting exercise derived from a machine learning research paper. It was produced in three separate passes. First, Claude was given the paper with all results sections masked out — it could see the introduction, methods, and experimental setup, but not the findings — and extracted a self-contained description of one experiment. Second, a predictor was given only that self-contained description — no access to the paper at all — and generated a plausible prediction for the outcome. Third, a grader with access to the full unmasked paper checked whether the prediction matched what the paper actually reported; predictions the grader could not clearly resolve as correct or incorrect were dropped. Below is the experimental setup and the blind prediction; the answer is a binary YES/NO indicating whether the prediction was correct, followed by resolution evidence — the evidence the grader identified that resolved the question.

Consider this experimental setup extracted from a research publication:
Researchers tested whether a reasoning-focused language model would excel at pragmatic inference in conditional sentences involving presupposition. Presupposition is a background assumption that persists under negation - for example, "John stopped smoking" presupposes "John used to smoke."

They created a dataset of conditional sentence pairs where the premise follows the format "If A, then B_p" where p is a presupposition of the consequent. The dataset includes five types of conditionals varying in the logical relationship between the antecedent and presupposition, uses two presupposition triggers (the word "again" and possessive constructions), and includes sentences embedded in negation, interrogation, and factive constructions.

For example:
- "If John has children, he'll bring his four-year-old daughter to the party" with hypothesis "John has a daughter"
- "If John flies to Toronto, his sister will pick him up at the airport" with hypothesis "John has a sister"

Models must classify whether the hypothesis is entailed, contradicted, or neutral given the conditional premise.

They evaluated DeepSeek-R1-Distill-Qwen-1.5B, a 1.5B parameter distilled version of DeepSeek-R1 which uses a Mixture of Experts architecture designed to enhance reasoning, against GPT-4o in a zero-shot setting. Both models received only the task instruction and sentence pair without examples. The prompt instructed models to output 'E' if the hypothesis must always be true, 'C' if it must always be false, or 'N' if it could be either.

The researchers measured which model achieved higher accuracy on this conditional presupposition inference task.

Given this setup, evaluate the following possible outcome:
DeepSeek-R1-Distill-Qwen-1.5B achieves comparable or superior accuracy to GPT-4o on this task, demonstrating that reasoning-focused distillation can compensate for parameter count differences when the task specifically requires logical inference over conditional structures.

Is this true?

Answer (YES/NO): NO